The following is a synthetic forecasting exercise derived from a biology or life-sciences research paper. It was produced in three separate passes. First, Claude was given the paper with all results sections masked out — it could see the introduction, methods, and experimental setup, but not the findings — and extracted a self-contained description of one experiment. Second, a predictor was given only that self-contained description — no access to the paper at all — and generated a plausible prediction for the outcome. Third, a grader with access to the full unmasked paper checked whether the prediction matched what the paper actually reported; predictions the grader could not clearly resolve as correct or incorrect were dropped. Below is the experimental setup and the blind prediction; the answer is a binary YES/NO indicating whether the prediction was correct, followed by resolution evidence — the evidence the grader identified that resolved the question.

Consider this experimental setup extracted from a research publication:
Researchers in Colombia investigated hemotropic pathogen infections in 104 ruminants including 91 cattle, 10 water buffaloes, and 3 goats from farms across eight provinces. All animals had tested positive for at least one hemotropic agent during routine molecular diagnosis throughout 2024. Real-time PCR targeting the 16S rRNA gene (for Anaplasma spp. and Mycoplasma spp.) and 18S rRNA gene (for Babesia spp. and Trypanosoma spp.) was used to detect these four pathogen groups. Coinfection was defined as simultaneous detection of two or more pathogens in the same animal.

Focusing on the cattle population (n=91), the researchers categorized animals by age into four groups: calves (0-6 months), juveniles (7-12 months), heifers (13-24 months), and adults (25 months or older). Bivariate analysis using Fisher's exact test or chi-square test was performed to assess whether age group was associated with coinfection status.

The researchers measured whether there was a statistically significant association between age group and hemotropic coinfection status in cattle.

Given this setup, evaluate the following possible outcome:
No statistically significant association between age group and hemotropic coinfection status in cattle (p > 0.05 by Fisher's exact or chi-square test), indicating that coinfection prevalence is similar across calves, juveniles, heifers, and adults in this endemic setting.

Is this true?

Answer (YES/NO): NO